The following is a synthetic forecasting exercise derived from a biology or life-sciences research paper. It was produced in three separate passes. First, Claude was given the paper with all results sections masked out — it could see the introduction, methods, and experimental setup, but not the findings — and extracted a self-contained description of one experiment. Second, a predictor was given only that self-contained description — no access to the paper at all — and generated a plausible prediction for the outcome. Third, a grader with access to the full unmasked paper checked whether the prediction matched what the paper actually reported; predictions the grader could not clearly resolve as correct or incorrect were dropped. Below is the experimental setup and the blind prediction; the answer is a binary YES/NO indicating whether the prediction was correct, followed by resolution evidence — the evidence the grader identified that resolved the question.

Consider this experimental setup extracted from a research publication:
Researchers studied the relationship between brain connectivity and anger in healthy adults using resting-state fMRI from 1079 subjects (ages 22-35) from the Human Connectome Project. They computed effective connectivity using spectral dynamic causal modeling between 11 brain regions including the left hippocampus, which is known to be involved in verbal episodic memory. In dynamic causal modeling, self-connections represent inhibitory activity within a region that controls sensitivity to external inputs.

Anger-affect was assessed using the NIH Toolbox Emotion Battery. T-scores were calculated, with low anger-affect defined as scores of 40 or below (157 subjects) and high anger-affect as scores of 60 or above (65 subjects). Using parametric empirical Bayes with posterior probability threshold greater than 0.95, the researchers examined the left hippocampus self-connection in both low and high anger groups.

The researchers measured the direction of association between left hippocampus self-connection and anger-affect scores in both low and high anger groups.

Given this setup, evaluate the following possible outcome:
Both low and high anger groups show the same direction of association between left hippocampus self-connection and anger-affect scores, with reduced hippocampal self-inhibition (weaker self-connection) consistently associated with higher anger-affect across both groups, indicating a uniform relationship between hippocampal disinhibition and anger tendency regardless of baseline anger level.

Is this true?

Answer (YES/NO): YES